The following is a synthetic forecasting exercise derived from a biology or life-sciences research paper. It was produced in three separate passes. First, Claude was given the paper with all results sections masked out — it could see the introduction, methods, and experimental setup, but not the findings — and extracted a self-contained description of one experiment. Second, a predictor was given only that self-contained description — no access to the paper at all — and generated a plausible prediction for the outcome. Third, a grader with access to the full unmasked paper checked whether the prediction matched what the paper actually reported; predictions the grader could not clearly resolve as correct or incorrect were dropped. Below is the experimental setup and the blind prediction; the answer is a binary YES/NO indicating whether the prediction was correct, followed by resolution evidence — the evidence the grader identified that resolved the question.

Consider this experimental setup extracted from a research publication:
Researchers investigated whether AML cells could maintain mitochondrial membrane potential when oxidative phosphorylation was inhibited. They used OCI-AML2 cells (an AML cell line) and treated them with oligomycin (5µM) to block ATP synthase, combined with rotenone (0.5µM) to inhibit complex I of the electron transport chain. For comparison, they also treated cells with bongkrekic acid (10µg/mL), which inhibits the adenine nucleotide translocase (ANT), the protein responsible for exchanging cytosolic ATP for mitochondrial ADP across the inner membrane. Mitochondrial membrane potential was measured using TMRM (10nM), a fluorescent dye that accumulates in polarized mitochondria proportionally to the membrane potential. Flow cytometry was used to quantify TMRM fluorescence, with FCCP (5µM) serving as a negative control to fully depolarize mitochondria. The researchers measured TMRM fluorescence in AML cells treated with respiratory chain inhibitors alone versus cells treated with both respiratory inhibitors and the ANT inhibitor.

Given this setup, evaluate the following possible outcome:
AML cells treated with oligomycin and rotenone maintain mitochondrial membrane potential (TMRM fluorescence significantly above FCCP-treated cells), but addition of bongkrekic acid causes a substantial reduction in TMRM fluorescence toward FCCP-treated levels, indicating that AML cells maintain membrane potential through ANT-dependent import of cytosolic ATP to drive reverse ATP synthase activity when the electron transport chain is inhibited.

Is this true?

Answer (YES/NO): NO